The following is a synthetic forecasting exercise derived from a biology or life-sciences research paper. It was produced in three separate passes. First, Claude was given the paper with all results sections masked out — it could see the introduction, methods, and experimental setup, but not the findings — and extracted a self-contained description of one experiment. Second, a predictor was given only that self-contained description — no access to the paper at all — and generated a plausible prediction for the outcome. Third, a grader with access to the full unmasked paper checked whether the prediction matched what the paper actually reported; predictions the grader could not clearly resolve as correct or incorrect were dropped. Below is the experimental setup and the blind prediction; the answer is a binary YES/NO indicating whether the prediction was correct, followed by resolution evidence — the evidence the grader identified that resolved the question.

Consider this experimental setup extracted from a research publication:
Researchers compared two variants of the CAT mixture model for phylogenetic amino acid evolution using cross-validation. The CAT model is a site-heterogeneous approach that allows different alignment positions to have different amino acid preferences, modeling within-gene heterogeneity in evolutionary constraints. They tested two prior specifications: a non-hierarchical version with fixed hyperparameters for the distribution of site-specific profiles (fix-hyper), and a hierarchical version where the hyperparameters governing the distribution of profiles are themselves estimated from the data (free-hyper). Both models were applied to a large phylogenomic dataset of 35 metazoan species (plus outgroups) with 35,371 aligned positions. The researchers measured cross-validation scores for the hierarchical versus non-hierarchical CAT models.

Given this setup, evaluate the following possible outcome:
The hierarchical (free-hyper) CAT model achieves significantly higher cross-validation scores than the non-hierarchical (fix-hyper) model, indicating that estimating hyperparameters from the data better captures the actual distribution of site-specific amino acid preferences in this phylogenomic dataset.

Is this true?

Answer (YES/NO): YES